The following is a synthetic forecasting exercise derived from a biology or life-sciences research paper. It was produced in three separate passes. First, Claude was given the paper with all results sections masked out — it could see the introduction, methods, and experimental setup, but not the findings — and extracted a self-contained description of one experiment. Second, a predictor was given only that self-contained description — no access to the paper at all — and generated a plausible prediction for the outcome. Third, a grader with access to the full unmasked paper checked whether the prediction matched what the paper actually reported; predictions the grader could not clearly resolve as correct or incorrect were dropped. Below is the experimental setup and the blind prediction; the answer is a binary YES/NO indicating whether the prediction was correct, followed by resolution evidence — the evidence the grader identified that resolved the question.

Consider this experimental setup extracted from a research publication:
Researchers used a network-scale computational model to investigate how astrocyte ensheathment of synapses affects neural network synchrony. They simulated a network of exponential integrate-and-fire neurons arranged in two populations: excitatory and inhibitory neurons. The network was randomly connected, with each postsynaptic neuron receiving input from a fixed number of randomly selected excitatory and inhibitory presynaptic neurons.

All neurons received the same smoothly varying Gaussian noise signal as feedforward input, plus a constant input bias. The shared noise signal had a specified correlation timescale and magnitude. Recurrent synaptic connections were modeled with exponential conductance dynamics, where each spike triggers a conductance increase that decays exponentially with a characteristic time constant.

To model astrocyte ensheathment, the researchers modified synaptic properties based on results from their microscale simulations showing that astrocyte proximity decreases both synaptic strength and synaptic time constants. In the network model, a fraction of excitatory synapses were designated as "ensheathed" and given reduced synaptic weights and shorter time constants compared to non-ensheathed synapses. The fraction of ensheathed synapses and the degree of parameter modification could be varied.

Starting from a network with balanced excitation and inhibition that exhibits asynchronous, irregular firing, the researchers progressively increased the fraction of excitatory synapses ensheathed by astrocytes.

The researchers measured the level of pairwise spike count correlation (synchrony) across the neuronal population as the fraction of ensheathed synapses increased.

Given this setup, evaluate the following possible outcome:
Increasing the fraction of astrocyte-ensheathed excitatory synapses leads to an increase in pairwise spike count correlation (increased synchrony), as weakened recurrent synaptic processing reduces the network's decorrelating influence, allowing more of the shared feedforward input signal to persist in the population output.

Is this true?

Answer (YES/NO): NO